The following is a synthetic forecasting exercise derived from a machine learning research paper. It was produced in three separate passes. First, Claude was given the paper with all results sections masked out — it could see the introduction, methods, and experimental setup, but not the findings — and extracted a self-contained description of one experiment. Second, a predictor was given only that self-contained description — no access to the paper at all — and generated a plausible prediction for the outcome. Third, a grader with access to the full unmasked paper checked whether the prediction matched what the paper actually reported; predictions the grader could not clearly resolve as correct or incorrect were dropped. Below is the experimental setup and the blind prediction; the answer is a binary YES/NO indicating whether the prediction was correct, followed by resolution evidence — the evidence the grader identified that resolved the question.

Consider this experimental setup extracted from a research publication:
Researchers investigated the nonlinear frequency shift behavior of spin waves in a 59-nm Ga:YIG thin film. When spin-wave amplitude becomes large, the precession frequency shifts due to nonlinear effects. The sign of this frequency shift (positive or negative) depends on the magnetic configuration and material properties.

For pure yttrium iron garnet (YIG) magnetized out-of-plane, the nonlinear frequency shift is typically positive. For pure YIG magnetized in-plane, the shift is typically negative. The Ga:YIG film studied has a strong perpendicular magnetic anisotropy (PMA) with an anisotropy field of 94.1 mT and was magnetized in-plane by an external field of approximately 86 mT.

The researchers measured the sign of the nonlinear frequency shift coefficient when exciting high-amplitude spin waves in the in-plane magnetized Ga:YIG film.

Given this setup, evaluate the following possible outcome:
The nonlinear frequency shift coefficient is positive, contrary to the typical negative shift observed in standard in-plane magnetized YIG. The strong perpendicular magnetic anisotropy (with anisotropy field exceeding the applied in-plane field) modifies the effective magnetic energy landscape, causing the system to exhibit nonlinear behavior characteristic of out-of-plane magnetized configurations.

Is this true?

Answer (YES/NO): YES